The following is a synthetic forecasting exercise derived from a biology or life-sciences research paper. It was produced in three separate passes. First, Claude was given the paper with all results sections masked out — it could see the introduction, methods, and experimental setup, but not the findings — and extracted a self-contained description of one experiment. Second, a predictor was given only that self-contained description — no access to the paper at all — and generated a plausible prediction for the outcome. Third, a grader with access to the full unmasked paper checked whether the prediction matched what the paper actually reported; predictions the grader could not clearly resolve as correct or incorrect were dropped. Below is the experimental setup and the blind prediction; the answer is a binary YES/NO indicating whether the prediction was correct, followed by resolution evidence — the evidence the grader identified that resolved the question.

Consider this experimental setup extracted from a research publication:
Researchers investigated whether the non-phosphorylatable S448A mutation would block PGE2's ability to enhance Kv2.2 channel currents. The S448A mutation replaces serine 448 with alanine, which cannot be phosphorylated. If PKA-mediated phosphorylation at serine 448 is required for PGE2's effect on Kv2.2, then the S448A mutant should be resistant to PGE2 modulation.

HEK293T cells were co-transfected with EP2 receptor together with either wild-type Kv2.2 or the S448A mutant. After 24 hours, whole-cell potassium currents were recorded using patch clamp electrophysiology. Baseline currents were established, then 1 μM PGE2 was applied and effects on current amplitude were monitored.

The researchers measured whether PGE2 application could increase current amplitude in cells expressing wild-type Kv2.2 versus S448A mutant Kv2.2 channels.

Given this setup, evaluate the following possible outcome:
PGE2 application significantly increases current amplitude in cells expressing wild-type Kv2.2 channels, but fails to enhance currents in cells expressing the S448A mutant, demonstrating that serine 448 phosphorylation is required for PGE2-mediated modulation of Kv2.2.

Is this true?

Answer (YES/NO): NO